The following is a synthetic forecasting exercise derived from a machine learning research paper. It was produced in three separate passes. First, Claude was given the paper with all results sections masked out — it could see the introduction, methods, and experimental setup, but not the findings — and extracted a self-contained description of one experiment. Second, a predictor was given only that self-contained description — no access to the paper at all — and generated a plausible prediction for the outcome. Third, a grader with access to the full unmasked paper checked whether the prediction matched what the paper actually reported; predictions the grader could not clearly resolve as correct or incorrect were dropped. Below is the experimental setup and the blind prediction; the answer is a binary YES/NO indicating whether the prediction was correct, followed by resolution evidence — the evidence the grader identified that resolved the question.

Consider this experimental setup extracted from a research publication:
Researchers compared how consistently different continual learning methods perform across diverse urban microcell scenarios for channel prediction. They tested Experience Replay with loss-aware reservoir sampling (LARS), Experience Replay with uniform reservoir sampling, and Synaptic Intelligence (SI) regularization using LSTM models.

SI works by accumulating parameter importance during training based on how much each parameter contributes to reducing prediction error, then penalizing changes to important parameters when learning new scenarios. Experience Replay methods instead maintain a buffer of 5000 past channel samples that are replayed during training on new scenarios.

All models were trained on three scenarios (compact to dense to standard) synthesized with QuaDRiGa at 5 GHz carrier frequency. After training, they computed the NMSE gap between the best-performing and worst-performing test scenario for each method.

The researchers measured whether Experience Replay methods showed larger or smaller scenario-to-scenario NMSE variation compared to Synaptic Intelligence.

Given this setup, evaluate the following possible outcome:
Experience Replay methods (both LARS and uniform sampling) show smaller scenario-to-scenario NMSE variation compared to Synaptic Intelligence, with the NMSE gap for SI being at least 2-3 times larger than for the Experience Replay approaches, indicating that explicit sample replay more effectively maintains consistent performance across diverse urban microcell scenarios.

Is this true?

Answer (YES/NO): NO